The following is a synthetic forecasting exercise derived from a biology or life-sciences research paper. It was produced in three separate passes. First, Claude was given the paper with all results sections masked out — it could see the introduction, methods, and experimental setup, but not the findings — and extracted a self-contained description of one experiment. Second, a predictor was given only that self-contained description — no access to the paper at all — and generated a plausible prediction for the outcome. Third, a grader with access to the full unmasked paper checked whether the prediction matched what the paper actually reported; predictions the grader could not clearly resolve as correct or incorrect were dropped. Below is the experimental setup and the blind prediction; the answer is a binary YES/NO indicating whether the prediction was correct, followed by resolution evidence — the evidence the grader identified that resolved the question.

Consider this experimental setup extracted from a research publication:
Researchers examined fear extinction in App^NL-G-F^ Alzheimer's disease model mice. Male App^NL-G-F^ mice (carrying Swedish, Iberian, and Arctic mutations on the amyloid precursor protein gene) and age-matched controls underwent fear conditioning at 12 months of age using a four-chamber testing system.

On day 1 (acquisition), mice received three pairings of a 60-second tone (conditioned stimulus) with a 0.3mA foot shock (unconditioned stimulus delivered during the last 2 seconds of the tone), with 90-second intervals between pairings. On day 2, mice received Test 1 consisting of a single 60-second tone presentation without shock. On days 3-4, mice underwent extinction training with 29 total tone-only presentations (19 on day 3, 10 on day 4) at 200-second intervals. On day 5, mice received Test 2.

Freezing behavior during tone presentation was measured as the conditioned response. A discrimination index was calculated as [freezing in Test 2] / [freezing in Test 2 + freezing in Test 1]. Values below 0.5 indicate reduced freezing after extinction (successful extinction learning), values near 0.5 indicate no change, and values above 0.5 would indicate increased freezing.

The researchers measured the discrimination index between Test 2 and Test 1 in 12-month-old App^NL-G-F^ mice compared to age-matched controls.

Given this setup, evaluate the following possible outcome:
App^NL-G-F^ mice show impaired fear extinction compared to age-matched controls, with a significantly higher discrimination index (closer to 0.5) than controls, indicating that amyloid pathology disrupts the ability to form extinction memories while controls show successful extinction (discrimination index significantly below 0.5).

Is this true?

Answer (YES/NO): NO